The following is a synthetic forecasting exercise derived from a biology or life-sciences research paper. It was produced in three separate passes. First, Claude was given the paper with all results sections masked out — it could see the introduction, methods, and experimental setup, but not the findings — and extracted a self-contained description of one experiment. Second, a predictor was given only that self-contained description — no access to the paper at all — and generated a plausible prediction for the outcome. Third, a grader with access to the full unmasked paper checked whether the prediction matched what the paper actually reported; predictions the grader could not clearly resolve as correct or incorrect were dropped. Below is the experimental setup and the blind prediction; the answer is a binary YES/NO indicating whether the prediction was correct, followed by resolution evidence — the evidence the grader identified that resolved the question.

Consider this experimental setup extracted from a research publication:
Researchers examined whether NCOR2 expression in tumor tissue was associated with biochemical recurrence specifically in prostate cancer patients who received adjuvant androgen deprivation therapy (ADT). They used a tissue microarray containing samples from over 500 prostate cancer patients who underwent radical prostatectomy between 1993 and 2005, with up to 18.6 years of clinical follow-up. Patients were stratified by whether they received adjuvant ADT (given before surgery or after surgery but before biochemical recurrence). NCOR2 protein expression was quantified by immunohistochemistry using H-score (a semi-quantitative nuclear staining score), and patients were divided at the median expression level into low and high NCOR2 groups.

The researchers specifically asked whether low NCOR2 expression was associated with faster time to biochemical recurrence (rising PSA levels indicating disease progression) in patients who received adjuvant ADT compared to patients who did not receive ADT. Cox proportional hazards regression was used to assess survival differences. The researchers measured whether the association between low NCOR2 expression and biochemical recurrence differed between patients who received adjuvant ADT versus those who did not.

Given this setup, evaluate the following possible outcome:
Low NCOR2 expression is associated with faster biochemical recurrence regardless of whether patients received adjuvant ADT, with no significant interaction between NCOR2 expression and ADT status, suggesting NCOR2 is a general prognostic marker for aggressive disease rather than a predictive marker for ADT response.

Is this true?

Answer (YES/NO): NO